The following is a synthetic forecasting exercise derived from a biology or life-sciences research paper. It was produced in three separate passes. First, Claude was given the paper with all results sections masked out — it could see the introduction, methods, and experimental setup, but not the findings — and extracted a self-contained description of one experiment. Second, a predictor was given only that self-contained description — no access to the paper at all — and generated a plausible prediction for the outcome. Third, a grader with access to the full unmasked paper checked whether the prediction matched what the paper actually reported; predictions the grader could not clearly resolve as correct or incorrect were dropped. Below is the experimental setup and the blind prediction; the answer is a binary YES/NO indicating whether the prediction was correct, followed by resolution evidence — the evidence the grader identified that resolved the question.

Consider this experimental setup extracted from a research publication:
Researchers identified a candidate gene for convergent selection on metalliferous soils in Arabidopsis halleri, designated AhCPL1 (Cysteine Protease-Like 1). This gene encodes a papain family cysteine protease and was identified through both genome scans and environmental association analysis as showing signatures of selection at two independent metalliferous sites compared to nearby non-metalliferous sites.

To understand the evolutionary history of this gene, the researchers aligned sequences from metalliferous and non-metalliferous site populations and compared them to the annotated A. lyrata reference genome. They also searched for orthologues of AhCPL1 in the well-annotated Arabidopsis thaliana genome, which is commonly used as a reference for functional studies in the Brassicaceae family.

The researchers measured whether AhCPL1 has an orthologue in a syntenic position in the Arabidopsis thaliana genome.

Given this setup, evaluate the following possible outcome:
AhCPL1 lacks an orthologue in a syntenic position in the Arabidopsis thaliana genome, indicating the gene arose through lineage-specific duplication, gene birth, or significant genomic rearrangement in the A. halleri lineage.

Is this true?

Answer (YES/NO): YES